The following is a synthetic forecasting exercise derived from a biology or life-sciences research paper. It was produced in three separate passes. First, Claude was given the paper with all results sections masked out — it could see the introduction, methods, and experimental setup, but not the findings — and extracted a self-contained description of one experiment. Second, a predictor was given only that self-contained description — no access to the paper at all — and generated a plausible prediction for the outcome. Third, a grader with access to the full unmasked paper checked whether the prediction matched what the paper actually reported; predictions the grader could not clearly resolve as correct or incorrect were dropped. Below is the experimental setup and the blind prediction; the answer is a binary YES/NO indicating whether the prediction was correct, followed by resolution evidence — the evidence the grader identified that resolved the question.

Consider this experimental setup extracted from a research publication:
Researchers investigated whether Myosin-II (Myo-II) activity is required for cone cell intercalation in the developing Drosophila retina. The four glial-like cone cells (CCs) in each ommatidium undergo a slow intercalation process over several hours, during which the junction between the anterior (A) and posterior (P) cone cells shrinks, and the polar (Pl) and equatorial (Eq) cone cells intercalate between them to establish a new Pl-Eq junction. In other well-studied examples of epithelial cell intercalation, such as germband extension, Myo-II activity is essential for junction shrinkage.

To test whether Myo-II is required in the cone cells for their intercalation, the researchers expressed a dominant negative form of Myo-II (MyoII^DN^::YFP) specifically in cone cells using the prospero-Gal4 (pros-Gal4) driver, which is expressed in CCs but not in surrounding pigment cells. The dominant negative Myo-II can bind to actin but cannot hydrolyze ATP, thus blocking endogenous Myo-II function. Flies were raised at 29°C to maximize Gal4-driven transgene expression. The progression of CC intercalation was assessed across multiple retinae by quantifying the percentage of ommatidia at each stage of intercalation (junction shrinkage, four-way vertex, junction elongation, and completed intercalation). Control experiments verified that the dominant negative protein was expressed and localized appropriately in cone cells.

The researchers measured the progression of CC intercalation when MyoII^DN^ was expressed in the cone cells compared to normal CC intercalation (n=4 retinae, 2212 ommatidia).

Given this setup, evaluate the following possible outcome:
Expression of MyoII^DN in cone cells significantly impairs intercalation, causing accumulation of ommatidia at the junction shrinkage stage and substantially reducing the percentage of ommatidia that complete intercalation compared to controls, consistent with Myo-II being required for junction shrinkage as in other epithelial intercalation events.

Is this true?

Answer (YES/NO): NO